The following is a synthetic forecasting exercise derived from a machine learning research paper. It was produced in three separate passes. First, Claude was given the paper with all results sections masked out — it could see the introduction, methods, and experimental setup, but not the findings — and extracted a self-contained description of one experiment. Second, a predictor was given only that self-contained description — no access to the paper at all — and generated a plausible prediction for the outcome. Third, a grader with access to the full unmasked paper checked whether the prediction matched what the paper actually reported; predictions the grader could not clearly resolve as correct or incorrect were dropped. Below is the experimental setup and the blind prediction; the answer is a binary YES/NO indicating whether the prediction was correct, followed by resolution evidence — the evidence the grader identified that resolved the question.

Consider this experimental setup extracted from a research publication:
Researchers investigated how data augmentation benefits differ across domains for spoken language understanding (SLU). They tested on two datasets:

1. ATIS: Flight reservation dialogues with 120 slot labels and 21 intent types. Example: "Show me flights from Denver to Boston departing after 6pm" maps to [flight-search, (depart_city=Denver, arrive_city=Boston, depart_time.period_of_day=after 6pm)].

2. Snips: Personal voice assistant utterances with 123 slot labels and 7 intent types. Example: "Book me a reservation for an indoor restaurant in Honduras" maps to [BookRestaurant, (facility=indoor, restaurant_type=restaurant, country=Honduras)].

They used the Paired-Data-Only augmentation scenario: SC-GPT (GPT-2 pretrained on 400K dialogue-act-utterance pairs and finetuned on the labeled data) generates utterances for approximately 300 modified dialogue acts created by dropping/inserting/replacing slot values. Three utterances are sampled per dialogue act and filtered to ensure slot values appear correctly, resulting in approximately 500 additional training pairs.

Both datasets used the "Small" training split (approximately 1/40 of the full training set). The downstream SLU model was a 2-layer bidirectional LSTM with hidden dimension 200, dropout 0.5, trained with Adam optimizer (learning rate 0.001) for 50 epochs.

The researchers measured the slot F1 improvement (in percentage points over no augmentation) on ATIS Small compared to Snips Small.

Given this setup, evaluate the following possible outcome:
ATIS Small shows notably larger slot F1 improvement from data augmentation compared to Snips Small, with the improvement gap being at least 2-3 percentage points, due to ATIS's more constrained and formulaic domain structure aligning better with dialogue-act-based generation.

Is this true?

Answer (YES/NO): YES